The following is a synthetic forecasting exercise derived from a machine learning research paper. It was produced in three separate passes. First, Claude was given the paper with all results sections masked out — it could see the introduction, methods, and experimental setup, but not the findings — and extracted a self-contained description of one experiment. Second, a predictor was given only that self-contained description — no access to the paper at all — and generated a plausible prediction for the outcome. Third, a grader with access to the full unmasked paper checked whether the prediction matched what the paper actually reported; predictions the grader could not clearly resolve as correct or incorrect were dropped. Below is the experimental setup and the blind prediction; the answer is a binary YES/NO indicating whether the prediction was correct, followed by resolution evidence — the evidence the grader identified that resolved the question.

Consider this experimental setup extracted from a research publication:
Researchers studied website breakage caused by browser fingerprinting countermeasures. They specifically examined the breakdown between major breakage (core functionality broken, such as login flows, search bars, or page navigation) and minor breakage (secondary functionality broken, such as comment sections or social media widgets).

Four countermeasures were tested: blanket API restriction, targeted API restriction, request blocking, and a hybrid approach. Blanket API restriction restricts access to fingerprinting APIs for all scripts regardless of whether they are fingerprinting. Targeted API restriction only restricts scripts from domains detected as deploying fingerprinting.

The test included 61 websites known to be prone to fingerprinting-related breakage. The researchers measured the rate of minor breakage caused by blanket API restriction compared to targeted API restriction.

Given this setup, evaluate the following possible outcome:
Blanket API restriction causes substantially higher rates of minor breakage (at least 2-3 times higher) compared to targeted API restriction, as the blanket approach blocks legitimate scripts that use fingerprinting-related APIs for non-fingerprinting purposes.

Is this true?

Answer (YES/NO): YES